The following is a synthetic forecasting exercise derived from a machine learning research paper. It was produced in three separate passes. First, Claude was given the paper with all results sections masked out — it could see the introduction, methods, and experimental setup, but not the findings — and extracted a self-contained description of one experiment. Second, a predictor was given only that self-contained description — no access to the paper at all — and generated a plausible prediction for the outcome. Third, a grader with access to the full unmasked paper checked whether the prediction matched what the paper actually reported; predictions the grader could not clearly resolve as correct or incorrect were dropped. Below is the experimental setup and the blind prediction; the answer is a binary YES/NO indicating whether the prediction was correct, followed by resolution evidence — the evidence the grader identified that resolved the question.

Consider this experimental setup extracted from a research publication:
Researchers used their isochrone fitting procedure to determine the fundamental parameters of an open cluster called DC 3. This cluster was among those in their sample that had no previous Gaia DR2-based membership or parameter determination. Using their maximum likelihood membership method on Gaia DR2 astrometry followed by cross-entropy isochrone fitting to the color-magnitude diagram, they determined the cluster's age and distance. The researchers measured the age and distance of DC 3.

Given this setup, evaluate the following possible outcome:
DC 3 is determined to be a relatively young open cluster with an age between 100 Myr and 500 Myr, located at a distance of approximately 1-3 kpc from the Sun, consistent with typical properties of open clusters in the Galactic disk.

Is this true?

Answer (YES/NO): NO